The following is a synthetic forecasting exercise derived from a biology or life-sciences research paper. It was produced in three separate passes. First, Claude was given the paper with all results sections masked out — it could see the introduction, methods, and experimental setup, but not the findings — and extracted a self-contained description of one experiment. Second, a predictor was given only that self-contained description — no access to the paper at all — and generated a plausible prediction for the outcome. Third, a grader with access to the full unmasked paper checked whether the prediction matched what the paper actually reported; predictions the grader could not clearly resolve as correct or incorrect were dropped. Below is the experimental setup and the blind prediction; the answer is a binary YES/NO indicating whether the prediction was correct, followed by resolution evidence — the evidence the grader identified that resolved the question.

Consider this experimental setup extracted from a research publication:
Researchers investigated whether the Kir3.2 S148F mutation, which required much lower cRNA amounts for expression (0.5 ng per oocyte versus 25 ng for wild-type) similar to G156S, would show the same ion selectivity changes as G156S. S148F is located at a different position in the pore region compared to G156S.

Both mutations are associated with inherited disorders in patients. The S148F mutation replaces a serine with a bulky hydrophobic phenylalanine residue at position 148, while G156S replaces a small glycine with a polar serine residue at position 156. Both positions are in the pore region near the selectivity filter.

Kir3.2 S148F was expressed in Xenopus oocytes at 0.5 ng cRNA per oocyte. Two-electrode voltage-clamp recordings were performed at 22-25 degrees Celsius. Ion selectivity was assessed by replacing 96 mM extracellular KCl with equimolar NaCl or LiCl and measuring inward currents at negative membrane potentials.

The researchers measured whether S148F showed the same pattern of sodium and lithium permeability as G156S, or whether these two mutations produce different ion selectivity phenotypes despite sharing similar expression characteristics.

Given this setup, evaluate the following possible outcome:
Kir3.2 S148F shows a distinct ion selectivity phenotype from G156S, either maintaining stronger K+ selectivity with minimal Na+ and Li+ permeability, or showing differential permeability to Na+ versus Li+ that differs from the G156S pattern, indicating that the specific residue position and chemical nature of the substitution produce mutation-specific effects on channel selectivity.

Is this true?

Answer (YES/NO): NO